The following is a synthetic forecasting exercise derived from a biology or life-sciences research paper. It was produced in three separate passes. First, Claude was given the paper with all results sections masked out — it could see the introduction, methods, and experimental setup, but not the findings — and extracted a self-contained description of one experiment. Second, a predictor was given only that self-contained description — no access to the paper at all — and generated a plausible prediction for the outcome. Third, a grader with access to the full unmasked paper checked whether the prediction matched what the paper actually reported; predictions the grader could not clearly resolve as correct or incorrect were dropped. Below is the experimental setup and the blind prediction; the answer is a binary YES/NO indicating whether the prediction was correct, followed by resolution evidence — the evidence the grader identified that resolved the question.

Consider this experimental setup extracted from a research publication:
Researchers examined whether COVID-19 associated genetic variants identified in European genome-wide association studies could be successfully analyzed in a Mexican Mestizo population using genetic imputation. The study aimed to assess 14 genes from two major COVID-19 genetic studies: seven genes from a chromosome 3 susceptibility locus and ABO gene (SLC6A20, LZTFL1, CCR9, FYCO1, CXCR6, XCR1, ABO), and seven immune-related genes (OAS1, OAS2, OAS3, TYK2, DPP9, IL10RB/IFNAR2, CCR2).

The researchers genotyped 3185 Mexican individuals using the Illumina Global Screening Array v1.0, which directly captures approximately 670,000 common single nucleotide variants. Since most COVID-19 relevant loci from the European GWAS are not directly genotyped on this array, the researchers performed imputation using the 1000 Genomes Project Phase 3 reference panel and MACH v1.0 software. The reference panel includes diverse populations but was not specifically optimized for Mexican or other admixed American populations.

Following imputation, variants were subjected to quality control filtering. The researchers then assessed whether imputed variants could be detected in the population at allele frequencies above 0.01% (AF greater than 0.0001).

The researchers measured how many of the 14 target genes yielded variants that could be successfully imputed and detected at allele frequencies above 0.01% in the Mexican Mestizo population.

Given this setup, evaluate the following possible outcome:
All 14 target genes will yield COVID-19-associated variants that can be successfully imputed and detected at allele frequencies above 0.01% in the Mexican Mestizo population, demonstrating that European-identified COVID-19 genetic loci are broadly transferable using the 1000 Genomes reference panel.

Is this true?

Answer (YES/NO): YES